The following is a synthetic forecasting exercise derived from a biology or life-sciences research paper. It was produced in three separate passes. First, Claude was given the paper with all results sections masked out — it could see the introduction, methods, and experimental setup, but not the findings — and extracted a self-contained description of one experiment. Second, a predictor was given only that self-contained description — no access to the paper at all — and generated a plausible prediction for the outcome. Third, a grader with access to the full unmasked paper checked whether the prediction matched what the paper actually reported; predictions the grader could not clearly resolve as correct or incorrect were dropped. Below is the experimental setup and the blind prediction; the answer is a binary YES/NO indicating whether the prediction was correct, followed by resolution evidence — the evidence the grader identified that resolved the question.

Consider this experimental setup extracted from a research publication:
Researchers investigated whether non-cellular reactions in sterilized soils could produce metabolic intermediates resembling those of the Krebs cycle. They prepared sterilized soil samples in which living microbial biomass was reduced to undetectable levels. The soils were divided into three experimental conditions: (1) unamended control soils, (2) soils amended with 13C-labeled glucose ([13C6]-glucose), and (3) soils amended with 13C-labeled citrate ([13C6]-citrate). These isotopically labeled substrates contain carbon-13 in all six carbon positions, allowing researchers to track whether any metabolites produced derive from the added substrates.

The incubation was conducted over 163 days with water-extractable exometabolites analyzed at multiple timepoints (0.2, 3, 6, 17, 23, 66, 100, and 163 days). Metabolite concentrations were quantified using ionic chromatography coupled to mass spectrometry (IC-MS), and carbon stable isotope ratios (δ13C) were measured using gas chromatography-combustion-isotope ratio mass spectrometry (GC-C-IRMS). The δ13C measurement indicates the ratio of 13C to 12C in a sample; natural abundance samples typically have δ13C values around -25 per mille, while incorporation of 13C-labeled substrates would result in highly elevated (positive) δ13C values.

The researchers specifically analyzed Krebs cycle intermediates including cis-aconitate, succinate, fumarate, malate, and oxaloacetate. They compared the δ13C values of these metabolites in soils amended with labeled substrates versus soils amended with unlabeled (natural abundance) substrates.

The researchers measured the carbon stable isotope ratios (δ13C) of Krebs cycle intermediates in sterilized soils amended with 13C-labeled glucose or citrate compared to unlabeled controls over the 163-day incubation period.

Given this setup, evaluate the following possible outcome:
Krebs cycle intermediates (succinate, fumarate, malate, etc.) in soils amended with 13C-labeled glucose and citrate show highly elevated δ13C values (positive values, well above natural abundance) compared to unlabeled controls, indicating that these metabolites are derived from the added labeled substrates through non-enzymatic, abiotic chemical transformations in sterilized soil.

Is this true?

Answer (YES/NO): YES